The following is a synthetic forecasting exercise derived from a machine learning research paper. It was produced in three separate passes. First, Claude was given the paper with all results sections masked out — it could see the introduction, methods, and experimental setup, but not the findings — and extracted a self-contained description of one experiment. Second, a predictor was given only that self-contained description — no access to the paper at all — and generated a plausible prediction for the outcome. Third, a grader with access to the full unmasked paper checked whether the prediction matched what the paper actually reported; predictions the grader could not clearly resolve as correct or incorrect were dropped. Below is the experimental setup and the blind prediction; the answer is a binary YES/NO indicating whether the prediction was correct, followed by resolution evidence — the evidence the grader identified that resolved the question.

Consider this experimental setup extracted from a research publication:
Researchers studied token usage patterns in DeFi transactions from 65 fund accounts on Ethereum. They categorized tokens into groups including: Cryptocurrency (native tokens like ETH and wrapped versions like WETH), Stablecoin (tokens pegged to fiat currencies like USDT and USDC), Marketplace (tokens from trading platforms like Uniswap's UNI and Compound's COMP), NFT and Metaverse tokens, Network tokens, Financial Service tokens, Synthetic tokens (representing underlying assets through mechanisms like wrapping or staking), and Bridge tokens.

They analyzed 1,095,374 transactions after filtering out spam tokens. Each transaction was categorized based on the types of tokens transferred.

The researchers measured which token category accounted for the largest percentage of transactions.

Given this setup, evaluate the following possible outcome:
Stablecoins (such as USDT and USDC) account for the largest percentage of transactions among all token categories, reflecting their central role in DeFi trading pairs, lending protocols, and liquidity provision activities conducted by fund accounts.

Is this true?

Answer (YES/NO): NO